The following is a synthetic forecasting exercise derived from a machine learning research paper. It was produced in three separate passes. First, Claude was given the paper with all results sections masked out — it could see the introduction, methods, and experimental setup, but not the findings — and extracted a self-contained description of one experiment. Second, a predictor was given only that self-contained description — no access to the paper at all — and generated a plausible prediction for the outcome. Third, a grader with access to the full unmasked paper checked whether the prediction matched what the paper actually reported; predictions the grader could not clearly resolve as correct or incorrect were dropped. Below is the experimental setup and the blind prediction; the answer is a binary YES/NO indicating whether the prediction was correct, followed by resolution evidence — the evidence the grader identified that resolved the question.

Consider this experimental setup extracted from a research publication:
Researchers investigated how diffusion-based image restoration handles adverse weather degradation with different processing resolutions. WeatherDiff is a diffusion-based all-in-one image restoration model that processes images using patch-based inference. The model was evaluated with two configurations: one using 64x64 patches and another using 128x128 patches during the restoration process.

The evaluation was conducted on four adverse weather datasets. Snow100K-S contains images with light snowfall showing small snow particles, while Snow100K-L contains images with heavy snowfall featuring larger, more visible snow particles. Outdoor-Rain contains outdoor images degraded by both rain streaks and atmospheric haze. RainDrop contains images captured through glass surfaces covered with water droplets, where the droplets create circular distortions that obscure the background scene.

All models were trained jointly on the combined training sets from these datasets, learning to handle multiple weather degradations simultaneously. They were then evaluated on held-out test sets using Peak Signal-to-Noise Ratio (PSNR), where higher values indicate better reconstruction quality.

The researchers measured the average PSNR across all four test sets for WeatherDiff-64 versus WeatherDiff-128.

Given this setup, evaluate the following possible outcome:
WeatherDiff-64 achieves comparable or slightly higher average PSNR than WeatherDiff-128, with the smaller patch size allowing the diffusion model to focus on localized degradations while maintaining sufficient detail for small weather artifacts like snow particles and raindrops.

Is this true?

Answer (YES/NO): YES